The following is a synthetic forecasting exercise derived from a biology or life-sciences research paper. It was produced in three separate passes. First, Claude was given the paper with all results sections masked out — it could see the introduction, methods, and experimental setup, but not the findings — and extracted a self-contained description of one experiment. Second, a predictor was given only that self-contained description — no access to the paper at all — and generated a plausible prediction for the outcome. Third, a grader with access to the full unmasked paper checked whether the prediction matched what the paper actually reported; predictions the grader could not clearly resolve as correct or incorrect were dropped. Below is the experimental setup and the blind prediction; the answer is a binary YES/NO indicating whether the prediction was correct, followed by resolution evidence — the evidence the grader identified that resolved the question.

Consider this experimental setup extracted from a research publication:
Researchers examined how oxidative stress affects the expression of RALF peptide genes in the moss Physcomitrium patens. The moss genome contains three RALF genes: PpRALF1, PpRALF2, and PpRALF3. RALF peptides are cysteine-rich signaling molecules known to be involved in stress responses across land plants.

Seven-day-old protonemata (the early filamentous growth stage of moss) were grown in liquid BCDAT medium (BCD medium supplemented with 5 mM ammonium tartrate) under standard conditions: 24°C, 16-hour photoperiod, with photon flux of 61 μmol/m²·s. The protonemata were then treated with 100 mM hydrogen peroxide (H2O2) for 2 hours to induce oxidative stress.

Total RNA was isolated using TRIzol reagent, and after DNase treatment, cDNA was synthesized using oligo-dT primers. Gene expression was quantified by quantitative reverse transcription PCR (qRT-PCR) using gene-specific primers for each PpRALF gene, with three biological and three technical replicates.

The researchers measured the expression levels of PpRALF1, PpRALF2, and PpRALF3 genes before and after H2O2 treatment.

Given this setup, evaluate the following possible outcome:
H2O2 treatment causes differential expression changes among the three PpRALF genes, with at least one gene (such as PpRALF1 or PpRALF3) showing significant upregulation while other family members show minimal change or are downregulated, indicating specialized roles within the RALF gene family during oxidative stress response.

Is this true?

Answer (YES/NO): NO